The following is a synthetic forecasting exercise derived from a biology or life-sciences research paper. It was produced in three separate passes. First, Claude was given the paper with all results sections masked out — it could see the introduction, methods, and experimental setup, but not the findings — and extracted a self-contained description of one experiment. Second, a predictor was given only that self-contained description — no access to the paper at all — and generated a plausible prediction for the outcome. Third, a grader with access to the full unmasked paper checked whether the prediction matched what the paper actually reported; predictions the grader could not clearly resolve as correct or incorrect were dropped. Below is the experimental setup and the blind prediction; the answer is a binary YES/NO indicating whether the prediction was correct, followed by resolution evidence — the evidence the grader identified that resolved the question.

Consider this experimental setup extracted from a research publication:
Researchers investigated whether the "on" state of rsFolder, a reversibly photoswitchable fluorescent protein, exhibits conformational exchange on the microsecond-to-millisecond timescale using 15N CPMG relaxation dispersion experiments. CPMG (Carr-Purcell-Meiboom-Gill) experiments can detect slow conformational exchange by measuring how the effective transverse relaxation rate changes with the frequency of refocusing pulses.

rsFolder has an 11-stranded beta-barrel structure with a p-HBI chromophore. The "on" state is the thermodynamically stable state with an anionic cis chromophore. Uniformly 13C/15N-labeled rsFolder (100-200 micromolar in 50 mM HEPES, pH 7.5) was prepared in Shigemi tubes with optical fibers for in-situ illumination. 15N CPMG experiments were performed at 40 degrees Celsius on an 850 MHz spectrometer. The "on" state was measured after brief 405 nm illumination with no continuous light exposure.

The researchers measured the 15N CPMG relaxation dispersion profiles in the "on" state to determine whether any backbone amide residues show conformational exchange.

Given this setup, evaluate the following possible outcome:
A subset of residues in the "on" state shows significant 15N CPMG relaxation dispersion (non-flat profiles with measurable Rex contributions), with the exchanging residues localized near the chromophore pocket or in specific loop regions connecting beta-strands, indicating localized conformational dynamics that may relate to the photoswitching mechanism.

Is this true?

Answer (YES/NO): NO